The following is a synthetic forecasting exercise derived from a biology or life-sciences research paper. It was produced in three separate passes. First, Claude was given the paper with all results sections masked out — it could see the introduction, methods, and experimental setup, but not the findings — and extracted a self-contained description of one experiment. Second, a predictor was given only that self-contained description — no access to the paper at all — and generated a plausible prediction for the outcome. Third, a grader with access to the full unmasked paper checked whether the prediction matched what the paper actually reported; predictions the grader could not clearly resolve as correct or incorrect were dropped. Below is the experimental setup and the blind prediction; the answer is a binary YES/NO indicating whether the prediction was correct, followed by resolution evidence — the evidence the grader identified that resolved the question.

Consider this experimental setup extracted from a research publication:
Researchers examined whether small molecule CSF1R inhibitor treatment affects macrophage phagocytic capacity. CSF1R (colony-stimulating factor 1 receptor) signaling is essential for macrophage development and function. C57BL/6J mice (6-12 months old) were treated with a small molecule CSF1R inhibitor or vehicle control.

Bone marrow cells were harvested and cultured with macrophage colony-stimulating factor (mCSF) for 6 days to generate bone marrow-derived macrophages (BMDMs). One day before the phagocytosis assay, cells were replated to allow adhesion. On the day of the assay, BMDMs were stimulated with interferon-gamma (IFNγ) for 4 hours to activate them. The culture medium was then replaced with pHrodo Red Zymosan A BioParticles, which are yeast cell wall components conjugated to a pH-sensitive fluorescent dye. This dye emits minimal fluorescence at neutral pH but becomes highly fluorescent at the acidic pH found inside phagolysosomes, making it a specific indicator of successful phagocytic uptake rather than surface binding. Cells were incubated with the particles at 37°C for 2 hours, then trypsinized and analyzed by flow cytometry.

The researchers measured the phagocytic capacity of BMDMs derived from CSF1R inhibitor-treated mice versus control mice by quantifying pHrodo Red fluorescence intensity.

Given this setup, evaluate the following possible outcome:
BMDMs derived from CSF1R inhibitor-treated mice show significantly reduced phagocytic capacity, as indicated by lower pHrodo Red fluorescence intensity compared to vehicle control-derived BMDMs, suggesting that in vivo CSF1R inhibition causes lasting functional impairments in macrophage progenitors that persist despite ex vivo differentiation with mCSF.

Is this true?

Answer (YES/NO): YES